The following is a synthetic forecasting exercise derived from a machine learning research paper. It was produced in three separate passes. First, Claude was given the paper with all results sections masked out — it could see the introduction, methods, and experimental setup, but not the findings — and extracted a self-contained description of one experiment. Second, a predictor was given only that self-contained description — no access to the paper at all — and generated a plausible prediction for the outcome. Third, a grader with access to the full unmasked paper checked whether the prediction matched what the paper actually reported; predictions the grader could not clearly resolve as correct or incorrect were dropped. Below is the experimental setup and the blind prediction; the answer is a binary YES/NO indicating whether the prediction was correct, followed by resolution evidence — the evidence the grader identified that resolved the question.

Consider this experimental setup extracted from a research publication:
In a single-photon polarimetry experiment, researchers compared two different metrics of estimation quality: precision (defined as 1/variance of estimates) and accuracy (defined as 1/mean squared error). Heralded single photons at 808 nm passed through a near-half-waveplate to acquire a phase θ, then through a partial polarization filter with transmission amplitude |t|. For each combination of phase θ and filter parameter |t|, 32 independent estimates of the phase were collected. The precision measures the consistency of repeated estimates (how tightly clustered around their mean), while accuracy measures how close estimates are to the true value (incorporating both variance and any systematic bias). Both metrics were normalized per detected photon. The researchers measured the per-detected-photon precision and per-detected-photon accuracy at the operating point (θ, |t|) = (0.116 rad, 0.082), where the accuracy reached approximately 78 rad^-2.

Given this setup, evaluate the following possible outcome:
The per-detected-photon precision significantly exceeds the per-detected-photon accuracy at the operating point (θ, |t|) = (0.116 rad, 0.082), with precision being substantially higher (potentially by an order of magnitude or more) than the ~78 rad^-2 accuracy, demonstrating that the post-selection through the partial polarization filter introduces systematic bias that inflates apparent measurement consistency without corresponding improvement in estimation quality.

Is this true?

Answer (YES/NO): NO